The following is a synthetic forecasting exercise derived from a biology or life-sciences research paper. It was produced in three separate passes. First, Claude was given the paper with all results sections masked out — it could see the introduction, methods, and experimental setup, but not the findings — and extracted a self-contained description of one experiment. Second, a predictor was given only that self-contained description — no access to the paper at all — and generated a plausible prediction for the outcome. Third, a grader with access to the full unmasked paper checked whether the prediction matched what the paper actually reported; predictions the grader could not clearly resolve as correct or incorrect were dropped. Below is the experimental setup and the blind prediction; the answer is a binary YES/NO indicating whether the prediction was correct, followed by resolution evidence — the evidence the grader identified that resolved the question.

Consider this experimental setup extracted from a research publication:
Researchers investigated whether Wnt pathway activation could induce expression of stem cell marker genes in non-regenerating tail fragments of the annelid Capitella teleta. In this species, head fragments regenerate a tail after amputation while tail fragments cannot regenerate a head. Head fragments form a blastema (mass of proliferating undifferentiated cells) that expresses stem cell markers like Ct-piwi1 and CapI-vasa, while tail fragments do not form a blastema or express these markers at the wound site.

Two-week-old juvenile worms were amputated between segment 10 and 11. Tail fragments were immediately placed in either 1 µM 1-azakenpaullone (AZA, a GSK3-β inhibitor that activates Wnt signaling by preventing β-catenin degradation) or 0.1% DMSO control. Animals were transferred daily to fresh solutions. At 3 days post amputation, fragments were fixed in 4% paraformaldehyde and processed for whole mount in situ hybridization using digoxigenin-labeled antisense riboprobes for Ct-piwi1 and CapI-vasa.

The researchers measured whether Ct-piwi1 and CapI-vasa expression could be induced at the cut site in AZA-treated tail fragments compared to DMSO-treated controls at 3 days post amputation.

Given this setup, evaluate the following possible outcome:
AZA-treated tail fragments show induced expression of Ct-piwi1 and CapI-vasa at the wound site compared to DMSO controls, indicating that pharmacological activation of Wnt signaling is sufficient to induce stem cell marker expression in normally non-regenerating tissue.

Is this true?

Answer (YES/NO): YES